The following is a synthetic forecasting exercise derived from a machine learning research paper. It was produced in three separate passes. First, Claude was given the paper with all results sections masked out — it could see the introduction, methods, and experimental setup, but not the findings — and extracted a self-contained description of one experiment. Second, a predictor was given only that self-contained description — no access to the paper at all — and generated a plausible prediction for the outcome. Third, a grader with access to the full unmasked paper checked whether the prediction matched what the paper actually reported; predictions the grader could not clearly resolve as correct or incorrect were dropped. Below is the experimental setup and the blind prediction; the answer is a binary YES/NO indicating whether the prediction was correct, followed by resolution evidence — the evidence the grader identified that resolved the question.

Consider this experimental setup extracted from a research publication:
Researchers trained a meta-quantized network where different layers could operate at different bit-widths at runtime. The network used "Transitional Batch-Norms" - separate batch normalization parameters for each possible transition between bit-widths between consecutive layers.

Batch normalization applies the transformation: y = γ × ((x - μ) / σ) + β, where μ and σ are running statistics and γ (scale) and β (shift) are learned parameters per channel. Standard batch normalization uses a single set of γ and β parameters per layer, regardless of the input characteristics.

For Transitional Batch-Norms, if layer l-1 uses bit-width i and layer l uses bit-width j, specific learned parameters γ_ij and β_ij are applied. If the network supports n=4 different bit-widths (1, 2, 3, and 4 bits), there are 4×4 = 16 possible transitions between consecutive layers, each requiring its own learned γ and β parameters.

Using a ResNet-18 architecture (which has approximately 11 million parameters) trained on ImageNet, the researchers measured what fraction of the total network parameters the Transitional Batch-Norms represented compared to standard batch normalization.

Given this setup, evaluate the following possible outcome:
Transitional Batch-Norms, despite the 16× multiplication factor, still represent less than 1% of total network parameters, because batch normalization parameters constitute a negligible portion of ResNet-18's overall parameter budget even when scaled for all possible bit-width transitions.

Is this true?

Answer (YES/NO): YES